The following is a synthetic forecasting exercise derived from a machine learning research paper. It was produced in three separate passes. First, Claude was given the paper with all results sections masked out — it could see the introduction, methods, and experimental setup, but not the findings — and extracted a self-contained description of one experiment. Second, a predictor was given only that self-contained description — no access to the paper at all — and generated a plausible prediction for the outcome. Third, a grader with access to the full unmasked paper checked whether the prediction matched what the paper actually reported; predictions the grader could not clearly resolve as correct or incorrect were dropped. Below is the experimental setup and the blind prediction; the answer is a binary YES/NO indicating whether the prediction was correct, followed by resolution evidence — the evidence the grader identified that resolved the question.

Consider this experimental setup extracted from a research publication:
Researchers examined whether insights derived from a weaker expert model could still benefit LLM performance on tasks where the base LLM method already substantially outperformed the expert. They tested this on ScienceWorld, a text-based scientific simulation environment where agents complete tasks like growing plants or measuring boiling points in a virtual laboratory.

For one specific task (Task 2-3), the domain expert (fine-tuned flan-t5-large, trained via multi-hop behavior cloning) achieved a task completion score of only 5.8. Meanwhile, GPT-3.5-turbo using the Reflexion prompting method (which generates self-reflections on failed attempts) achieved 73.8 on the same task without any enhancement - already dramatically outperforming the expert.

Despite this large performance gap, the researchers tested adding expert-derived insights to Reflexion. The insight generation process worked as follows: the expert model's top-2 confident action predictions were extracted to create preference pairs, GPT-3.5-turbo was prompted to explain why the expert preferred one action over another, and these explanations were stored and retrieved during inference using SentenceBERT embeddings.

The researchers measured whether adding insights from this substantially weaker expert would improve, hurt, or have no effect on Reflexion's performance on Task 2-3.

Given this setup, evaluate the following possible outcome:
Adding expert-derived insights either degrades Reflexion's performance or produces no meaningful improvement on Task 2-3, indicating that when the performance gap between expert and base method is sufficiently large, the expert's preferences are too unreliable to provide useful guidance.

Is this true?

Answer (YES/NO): NO